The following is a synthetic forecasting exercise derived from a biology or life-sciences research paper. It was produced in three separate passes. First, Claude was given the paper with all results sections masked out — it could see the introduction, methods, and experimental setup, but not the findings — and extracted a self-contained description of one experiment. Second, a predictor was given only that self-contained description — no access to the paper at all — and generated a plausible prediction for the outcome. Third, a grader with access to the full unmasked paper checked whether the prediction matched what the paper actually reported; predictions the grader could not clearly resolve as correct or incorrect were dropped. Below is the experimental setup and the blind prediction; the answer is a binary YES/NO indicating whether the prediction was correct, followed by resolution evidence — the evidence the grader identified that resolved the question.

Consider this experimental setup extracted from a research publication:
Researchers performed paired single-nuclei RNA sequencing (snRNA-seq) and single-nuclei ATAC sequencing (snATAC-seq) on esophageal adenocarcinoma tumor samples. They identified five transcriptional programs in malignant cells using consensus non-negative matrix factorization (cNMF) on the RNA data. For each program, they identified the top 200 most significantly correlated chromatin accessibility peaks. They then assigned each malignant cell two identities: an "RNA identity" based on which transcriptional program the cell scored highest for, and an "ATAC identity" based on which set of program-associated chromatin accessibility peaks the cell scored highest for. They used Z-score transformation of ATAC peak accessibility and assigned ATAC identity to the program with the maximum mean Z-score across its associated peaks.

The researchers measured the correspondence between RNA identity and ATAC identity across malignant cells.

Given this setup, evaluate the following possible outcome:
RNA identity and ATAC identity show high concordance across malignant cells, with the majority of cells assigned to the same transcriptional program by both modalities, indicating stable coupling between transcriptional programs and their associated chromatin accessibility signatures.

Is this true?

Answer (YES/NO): NO